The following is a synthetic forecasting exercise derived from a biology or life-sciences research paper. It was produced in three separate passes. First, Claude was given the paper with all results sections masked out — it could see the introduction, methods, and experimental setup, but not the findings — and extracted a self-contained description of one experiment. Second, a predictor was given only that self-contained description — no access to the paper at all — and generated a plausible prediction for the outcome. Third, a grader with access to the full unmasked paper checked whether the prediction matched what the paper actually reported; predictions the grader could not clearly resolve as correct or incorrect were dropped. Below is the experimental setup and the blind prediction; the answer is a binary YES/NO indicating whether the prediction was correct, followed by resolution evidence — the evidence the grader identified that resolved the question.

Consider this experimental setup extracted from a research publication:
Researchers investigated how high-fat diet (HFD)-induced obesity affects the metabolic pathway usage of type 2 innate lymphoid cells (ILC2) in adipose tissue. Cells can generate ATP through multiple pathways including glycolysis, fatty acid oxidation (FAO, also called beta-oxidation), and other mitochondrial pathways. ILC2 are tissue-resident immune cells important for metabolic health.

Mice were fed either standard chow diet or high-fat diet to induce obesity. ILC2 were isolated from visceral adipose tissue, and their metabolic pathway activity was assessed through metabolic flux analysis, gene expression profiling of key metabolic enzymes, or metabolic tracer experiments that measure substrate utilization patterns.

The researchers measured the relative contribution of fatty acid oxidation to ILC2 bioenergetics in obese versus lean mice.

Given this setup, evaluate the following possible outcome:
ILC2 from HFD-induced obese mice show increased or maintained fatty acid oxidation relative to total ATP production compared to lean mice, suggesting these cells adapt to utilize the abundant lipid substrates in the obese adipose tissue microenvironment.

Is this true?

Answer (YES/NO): YES